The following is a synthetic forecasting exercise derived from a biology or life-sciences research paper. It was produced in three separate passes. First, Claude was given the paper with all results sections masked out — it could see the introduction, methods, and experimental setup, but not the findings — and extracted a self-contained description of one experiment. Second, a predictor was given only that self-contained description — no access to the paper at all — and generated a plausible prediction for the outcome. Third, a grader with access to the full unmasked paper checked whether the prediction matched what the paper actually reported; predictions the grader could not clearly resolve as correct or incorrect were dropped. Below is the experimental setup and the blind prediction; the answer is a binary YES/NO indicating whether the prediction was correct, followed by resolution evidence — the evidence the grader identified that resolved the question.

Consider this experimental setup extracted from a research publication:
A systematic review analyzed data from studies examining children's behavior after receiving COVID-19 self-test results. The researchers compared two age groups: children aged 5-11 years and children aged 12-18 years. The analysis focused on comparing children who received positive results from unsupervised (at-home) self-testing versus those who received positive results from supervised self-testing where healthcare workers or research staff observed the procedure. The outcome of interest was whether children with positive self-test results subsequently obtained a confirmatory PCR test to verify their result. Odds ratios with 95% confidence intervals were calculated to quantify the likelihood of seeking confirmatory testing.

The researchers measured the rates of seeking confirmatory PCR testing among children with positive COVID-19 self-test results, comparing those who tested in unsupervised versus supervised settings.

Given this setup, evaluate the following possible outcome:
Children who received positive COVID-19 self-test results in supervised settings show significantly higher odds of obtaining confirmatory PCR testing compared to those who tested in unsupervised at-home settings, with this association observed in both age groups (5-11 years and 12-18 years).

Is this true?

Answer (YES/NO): NO